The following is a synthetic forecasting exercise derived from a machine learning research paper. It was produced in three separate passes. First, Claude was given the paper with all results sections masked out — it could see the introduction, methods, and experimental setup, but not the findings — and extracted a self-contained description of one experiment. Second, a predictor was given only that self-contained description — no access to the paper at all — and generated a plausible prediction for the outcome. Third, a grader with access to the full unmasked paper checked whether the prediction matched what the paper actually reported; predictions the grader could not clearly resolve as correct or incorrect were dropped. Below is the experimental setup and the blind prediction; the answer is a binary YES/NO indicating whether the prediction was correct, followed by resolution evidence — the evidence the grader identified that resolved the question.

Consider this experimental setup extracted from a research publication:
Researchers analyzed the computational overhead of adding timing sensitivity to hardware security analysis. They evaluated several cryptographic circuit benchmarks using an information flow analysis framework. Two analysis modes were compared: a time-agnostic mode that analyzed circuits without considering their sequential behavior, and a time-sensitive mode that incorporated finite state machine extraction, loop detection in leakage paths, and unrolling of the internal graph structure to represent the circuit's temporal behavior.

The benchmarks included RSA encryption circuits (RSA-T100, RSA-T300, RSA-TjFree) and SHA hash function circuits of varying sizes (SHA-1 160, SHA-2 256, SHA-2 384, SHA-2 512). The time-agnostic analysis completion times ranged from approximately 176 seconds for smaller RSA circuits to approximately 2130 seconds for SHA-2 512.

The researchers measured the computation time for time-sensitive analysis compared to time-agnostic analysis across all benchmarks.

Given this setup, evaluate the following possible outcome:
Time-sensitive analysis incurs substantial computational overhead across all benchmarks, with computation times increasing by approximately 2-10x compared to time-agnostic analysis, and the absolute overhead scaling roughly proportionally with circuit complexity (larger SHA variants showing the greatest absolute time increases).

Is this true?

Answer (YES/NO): NO